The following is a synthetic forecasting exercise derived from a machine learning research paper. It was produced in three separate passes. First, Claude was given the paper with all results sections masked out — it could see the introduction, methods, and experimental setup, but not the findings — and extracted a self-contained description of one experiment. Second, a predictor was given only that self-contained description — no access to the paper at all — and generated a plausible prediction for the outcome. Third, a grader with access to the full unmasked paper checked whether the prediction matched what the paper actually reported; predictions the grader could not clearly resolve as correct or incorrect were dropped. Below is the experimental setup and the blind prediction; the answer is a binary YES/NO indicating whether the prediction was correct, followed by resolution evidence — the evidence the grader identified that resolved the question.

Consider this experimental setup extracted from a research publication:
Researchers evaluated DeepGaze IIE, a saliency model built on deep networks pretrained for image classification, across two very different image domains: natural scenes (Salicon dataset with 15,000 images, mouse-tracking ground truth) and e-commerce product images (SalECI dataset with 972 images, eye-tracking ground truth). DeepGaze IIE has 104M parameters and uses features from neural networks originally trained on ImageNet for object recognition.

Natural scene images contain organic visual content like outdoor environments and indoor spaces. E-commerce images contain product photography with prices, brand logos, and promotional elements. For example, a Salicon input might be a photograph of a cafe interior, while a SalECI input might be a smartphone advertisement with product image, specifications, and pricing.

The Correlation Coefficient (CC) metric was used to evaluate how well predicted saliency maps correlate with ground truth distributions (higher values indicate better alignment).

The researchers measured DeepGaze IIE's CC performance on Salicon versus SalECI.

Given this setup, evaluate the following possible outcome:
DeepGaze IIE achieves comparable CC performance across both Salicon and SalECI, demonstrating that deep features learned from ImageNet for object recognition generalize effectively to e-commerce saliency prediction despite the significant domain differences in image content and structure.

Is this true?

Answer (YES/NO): NO